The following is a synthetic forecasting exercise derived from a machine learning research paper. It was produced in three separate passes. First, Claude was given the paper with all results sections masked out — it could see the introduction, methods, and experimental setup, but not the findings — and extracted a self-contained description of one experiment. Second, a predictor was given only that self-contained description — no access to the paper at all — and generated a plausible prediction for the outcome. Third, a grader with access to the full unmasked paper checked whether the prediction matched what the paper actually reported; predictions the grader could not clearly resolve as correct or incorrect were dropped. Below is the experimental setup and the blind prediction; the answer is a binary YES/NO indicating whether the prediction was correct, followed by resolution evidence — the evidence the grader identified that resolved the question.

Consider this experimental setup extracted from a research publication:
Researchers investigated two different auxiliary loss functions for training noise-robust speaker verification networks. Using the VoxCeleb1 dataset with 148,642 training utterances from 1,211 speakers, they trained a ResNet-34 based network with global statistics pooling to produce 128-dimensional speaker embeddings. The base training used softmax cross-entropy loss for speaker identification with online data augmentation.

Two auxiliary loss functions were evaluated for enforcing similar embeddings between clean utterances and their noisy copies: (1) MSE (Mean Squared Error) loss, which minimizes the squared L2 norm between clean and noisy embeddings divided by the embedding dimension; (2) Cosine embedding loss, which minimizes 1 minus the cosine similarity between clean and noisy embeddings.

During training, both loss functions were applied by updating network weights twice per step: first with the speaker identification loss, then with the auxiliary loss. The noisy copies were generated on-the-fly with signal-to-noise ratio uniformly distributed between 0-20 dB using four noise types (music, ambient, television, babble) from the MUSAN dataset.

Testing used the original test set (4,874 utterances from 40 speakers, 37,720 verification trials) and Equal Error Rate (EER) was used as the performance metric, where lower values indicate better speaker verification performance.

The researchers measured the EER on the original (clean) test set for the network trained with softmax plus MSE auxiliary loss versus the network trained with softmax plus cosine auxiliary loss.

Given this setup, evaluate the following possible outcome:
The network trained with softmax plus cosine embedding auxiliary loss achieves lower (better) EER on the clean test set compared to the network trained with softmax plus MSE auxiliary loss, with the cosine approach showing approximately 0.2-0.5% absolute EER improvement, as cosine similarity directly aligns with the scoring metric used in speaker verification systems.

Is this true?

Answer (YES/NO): NO